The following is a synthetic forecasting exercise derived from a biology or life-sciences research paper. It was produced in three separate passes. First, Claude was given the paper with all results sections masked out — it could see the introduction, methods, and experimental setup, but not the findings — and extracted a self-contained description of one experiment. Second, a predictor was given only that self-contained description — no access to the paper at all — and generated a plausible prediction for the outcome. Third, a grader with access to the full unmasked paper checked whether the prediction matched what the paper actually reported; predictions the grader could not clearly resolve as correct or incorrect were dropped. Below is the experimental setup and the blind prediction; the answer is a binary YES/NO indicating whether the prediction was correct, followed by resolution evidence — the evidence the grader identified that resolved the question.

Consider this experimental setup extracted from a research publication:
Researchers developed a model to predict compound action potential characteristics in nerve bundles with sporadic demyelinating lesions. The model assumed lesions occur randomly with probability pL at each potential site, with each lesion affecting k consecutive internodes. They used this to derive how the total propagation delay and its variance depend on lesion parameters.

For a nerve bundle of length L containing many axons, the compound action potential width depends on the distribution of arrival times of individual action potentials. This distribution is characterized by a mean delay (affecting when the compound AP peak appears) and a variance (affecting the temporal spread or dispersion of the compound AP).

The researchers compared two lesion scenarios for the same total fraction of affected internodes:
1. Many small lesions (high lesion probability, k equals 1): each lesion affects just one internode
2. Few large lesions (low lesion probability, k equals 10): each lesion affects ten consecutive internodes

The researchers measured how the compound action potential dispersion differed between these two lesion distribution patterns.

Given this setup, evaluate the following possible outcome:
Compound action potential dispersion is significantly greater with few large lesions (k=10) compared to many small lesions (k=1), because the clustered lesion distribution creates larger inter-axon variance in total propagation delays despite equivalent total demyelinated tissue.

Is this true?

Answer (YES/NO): NO